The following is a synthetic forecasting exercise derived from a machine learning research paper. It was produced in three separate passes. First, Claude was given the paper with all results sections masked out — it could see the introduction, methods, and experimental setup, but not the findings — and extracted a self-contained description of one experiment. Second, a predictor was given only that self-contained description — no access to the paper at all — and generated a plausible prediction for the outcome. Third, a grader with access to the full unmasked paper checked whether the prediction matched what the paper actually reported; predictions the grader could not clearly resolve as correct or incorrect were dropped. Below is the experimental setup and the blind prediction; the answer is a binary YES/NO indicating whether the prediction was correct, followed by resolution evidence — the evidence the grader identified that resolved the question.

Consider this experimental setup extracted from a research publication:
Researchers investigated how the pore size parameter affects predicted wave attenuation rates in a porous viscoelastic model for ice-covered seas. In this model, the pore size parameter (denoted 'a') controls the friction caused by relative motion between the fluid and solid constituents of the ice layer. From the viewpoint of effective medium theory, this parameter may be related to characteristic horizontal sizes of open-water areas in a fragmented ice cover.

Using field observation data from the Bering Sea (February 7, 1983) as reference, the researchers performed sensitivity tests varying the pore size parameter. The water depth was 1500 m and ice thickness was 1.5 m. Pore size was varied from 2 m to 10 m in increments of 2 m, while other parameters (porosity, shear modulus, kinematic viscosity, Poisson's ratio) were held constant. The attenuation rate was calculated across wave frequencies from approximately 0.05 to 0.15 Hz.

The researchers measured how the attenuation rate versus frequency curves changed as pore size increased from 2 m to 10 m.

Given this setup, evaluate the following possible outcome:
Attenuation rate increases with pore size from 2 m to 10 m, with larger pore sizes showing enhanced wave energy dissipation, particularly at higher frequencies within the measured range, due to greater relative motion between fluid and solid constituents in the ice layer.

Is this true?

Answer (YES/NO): NO